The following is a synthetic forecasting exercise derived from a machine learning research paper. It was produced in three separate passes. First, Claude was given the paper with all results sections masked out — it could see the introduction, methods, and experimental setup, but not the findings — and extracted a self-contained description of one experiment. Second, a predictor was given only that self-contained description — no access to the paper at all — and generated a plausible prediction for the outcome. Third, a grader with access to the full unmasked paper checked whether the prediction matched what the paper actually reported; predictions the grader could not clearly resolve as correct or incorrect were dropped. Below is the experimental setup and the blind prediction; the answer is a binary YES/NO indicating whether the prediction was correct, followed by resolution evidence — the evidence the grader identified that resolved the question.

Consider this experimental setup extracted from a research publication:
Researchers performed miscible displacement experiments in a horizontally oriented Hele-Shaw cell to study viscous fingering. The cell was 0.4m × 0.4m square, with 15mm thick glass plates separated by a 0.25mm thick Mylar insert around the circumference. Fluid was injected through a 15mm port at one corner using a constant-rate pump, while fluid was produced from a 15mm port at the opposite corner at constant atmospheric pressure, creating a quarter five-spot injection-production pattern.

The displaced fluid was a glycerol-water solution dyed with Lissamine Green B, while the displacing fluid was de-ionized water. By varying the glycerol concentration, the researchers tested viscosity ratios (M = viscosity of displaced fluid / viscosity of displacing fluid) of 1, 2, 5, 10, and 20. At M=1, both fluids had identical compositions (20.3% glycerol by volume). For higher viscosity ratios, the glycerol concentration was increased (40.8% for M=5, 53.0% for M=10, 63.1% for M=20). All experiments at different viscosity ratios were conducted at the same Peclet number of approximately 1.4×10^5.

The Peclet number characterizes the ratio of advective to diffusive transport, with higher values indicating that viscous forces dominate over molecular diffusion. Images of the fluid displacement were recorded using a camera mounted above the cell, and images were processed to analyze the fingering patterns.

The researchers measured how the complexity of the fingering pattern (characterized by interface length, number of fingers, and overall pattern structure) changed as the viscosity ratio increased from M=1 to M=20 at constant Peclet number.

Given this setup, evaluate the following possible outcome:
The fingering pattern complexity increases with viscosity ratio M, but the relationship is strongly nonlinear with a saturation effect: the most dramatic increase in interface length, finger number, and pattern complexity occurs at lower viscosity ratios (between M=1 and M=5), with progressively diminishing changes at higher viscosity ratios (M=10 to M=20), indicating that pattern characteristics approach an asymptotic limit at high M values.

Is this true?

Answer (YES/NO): YES